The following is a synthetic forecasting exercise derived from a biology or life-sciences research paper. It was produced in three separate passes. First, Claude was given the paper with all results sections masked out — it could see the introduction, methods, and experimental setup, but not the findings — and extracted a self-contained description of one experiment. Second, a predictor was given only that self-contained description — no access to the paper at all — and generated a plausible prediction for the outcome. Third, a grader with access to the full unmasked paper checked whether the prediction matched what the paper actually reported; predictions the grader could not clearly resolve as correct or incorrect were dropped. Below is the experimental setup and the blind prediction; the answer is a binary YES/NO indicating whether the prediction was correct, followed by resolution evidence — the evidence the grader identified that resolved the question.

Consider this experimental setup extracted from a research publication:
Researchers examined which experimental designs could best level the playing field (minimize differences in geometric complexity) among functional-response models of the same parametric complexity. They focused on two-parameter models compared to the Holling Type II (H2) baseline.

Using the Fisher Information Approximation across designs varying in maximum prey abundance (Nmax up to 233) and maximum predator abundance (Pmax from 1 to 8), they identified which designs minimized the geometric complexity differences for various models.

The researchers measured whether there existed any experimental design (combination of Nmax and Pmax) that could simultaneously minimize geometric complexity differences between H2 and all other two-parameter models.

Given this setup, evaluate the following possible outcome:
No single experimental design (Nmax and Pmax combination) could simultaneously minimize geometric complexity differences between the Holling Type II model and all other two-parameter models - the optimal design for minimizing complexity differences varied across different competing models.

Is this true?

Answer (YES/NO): YES